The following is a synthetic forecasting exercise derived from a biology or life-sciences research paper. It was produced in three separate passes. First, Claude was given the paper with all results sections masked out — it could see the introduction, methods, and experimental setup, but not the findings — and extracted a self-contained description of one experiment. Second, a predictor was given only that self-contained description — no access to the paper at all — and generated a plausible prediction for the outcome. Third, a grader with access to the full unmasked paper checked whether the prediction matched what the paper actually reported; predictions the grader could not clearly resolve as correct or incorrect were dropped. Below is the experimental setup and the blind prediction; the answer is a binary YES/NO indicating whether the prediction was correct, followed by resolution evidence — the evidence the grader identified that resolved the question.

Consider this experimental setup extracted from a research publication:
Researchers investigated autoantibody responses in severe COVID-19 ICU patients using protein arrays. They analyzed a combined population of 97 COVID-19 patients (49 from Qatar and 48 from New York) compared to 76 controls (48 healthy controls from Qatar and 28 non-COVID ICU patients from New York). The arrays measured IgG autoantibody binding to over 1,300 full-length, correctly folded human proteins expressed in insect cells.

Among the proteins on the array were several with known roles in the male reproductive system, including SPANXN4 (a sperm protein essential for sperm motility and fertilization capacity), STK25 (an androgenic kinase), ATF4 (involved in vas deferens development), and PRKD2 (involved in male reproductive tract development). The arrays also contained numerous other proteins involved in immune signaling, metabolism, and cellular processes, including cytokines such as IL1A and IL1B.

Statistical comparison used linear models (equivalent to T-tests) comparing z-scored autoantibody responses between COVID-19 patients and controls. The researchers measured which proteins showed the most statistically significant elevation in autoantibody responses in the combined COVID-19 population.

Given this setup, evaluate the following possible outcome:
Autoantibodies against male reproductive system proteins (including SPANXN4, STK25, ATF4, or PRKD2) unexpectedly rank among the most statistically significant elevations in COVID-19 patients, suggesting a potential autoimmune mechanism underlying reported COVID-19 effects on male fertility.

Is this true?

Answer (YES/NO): YES